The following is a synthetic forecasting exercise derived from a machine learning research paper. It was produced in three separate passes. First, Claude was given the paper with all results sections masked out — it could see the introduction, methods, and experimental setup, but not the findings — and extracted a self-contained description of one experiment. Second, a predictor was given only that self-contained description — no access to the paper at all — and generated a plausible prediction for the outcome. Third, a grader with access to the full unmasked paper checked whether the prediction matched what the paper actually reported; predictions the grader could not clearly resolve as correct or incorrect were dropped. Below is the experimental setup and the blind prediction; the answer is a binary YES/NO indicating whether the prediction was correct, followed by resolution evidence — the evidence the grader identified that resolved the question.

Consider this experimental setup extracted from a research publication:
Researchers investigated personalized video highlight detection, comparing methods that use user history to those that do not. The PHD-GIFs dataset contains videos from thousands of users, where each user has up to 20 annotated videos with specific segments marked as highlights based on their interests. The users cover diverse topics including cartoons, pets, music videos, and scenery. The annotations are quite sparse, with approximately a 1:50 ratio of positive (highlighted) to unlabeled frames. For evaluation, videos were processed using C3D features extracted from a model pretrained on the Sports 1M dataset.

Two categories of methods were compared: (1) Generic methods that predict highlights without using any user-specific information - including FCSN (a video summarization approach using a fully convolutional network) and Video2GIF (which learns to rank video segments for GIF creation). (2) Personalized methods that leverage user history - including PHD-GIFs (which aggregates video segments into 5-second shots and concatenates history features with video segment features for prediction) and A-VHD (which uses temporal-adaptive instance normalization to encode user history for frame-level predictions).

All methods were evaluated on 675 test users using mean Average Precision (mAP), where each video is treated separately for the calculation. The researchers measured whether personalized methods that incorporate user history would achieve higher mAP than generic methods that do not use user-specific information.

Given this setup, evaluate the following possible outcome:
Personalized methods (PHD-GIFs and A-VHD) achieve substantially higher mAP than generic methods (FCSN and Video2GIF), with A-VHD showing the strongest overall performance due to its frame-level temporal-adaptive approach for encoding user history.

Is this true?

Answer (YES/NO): NO